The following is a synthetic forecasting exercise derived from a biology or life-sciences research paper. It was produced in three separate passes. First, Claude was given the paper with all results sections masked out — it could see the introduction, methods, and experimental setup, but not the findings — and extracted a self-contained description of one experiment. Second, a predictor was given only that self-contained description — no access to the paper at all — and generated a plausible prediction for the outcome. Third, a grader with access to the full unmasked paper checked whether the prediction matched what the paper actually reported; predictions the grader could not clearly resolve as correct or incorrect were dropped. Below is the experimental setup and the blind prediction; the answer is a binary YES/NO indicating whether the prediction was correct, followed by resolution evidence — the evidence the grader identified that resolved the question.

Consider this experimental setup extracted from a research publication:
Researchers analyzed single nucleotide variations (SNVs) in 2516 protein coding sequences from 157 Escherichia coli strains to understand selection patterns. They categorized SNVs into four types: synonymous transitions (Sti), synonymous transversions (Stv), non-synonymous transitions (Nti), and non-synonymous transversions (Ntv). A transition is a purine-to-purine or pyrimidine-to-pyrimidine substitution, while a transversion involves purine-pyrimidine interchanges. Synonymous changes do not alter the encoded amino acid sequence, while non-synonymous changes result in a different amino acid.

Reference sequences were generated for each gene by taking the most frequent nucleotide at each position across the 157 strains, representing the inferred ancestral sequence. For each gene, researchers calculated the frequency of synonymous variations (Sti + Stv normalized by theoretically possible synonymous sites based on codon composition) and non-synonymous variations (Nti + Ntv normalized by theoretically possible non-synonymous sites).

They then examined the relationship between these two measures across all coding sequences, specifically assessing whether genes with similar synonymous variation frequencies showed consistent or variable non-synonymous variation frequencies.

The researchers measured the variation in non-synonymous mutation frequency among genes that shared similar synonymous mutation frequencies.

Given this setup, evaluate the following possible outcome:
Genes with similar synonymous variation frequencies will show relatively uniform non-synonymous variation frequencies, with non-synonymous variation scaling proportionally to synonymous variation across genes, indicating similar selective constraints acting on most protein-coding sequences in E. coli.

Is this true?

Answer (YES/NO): NO